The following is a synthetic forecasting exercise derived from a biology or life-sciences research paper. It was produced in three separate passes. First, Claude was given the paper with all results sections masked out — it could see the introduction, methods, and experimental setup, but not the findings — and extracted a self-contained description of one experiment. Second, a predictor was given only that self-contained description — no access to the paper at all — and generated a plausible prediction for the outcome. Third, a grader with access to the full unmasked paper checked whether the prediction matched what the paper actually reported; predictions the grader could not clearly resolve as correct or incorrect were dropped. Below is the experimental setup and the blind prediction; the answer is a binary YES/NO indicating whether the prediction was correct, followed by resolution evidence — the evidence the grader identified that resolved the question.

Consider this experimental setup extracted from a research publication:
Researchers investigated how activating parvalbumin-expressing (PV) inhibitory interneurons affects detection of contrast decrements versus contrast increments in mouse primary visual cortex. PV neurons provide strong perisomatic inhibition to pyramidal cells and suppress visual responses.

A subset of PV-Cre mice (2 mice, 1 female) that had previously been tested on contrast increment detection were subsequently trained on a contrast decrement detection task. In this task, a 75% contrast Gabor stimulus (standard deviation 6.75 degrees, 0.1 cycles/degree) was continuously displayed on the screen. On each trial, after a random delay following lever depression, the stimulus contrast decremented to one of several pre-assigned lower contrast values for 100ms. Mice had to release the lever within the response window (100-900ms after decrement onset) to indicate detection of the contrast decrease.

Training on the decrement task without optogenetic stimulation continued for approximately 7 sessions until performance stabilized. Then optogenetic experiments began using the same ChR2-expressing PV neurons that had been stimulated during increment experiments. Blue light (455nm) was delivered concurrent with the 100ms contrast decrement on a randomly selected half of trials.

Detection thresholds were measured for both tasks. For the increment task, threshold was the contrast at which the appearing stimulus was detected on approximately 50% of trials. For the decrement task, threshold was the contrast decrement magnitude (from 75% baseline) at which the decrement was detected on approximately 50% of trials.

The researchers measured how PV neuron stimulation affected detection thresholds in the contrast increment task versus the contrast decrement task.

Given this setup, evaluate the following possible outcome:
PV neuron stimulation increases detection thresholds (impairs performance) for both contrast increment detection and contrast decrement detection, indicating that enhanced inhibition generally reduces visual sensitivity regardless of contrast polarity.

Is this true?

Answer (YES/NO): YES